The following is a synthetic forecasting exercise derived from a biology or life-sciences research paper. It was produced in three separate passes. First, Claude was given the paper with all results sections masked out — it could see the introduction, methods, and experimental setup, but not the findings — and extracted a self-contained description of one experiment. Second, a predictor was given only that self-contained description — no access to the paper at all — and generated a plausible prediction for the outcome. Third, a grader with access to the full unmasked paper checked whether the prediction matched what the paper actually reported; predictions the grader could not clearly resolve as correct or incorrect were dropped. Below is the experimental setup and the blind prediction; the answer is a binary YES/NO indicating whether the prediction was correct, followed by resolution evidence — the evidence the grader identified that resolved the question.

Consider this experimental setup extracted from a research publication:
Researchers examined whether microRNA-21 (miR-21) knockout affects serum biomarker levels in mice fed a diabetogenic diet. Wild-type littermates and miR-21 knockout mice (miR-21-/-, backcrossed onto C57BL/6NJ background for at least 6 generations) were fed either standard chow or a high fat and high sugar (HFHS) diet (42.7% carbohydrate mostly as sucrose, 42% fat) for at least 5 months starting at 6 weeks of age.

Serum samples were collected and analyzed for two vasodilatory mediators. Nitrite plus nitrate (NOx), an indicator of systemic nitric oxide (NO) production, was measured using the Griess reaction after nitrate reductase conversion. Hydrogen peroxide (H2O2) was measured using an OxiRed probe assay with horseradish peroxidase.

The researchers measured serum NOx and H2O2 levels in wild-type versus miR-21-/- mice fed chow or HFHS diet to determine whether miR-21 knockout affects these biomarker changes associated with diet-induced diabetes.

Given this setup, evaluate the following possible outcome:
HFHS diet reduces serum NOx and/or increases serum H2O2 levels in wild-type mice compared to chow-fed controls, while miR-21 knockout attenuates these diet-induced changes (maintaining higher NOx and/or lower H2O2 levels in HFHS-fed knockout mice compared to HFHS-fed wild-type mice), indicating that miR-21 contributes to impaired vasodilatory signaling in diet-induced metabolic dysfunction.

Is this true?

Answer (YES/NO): NO